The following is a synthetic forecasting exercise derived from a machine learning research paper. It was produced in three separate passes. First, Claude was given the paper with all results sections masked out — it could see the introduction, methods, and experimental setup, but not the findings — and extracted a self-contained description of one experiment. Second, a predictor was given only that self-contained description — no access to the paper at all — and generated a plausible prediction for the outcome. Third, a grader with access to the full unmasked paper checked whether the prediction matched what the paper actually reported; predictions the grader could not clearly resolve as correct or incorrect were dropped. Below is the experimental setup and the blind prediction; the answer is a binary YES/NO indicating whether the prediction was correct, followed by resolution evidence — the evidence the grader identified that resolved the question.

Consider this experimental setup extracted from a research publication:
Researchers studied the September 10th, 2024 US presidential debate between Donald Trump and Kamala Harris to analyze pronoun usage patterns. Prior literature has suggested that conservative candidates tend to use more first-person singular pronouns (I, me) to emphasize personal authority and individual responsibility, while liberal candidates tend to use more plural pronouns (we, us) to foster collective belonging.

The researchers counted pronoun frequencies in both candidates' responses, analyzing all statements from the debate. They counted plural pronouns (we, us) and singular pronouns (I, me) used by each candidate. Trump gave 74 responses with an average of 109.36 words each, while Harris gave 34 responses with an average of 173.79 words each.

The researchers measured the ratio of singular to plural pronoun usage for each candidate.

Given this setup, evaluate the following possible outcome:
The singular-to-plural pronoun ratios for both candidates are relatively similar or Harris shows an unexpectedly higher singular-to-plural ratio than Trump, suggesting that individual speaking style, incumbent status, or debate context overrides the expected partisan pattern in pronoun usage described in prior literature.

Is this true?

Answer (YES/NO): NO